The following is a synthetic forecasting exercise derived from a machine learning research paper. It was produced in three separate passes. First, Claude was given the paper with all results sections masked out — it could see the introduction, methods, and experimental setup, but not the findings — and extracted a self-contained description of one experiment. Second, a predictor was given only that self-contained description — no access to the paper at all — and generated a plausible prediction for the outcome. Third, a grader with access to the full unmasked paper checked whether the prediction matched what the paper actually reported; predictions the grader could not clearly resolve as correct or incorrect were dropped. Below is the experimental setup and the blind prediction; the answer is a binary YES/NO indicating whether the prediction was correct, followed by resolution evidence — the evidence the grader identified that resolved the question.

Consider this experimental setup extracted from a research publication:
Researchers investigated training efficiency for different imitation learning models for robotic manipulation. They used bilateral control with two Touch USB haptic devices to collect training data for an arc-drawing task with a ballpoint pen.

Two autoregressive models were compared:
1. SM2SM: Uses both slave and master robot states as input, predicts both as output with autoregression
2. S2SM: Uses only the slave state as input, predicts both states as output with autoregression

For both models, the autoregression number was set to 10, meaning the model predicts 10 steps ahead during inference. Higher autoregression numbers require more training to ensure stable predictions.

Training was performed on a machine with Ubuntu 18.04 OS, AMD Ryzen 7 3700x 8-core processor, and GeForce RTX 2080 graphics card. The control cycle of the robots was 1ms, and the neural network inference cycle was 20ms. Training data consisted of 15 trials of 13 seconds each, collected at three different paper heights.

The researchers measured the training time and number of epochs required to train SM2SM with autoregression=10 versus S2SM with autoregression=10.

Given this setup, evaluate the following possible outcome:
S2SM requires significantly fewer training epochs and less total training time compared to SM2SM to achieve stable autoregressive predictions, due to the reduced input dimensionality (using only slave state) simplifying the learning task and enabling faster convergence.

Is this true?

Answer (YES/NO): NO